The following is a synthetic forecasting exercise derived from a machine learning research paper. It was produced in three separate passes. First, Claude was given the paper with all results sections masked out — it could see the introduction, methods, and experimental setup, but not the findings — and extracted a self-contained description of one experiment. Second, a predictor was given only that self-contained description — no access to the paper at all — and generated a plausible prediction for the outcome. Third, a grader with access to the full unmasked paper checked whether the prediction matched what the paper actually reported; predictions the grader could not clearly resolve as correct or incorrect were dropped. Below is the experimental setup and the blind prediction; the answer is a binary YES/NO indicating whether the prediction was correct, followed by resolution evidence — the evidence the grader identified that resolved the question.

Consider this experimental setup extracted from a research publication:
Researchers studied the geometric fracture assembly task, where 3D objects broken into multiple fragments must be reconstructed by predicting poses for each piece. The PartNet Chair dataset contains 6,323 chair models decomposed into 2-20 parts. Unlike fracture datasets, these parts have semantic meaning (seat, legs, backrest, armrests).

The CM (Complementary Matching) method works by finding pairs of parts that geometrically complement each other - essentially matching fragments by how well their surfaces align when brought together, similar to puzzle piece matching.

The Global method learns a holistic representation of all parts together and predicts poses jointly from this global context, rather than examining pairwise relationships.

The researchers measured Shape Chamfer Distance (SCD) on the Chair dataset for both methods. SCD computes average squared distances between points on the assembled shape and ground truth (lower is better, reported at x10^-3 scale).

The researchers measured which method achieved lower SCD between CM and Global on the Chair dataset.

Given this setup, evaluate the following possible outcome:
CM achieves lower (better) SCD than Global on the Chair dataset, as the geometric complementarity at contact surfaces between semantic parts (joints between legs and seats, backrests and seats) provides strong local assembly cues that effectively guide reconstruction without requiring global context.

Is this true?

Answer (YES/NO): NO